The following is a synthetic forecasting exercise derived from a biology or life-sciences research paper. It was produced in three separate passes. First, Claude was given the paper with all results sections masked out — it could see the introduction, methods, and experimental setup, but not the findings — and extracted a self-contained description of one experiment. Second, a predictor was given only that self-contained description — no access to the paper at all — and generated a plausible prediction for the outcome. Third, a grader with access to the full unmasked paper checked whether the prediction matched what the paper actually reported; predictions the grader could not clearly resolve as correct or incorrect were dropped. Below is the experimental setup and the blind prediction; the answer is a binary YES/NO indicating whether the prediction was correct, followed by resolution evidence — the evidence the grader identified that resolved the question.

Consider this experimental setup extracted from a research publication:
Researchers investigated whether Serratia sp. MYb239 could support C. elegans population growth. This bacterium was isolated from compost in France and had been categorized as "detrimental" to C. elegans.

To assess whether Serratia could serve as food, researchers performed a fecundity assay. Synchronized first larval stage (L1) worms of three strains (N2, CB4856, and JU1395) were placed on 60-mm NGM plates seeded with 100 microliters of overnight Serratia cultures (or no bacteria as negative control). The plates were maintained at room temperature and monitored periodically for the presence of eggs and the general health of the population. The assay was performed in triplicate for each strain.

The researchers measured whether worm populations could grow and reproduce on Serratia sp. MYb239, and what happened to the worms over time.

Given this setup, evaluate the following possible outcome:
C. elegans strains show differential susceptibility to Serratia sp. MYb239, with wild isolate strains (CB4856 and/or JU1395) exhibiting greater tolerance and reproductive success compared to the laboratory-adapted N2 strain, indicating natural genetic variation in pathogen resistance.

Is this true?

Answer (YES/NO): NO